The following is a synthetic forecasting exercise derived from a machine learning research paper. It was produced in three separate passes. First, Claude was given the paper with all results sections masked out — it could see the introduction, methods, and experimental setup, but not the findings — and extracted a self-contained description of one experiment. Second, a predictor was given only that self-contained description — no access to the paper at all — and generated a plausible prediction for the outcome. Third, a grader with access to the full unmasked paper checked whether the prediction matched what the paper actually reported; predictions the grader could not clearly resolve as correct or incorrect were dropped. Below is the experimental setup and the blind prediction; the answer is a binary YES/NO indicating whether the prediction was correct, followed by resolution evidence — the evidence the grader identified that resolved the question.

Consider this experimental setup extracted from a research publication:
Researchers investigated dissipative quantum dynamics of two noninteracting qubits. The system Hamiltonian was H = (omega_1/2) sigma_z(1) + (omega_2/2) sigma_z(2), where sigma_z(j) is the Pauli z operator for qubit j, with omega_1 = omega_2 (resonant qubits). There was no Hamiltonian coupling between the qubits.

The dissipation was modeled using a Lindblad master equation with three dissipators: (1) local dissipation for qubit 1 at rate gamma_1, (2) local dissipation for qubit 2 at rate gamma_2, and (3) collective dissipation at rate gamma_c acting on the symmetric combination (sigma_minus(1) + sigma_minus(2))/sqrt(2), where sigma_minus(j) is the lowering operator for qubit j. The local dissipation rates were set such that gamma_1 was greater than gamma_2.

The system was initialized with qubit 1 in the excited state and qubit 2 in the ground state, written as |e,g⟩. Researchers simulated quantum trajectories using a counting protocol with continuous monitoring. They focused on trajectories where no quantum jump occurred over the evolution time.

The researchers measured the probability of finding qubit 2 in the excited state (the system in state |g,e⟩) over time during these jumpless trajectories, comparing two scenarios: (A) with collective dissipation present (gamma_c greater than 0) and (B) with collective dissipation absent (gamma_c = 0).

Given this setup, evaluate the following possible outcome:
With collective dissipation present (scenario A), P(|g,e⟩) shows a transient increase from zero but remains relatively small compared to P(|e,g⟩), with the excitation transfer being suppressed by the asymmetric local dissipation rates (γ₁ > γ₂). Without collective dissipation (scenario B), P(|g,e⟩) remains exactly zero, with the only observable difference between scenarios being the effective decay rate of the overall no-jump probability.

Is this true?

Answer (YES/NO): NO